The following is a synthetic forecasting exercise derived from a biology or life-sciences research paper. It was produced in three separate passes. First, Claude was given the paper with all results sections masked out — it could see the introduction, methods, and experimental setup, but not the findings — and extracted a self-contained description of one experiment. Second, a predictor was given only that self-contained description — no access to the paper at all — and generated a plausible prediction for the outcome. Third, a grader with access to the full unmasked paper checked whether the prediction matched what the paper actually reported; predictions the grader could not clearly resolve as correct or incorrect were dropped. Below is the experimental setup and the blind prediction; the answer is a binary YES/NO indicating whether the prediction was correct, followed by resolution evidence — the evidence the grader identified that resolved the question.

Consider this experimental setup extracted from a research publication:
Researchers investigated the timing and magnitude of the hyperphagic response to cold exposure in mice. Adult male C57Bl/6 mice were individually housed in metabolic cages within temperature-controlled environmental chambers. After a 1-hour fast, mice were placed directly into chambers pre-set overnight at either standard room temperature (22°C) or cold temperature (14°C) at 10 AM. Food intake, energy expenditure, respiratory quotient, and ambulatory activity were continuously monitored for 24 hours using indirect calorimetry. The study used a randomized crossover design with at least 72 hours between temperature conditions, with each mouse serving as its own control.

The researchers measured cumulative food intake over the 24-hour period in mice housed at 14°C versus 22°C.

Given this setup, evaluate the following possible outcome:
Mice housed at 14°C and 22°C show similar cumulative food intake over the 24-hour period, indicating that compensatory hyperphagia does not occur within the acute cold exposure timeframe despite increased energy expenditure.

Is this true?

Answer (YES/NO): NO